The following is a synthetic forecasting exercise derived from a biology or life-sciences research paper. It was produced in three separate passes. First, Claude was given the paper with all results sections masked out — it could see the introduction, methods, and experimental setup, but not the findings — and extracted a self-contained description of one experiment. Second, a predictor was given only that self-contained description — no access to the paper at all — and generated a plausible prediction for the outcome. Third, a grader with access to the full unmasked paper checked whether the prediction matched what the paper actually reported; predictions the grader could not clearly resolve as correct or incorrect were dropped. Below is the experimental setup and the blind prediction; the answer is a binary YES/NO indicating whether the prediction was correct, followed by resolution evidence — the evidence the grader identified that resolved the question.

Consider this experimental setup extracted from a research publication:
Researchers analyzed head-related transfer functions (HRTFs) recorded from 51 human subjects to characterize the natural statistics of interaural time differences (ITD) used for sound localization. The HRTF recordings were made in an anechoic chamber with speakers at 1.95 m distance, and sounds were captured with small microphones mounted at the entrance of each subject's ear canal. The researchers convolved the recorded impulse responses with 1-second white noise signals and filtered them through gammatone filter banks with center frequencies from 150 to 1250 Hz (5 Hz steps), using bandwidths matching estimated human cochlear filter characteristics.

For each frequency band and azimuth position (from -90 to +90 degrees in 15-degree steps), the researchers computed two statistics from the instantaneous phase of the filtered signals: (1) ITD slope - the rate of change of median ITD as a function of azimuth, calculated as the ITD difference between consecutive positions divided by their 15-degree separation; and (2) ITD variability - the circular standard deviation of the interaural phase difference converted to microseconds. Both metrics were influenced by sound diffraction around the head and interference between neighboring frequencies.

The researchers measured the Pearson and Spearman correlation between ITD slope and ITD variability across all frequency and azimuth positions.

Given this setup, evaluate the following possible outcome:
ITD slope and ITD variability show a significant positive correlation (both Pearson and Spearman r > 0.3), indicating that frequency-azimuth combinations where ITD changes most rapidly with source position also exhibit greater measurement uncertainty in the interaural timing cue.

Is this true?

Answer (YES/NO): NO